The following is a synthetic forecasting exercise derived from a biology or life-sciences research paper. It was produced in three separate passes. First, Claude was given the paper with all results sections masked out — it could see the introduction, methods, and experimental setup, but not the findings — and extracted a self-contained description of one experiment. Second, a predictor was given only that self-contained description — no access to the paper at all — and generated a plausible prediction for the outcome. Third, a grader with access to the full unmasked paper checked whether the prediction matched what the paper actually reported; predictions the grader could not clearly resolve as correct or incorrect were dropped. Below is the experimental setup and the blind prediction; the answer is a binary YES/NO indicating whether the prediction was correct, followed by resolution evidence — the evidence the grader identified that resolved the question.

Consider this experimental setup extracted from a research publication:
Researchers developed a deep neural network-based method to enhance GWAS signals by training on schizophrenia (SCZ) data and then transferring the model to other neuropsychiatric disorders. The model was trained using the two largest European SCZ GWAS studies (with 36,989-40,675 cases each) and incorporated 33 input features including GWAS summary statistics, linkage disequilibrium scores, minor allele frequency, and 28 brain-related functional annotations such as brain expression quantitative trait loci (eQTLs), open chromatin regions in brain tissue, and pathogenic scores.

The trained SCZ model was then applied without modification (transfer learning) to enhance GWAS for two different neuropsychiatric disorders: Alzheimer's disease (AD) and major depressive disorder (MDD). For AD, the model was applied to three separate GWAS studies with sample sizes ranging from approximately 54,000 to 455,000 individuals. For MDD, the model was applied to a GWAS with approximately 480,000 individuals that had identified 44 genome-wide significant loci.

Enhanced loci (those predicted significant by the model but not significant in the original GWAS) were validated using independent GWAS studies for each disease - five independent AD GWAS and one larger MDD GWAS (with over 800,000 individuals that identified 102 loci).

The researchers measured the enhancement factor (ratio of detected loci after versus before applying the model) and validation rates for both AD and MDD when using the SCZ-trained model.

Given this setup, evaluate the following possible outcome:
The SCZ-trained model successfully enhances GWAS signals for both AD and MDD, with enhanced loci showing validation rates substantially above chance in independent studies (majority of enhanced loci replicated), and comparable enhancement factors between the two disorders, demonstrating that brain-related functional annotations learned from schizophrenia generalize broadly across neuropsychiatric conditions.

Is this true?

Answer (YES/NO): NO